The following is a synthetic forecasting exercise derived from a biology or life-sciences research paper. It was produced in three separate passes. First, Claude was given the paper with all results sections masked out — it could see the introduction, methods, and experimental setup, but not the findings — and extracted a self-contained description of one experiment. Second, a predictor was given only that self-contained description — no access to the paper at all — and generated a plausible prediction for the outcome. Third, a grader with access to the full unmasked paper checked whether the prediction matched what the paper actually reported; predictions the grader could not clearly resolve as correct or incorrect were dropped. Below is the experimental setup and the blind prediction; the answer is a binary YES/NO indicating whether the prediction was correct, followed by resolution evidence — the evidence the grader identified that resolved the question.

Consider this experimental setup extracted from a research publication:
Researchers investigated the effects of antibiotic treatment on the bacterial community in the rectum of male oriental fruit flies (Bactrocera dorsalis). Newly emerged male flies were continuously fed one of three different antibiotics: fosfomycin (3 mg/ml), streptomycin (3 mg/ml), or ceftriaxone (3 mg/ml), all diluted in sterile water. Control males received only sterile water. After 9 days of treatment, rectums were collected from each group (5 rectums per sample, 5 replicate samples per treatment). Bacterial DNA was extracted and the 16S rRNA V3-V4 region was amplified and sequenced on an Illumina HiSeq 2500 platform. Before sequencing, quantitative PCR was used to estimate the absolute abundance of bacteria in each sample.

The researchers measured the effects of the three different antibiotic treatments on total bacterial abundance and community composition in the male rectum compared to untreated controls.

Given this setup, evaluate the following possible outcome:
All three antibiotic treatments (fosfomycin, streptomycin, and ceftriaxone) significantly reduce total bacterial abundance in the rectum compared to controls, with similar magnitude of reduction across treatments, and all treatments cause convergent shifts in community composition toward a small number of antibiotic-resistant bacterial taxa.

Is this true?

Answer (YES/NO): NO